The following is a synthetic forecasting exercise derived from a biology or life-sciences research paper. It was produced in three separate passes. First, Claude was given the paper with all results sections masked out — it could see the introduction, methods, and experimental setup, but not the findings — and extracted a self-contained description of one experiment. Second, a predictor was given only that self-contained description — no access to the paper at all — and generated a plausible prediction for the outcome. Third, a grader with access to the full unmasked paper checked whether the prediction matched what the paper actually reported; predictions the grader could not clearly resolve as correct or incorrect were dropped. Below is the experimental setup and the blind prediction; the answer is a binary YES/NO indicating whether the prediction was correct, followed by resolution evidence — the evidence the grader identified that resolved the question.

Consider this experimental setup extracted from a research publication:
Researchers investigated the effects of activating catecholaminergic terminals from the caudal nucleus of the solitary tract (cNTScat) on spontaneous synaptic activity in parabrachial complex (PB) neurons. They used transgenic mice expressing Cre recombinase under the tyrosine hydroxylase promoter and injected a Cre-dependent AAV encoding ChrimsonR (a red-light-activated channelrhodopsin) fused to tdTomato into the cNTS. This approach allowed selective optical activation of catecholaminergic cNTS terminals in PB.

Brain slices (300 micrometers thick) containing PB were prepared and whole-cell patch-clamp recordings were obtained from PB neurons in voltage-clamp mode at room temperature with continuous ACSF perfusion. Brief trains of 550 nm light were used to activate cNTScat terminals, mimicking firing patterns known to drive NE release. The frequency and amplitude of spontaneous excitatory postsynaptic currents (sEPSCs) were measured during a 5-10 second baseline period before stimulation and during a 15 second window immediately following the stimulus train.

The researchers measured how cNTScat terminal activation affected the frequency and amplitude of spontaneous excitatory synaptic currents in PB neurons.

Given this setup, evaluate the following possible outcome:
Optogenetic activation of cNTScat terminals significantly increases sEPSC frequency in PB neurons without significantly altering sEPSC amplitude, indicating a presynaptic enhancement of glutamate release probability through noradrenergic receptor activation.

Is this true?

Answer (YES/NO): YES